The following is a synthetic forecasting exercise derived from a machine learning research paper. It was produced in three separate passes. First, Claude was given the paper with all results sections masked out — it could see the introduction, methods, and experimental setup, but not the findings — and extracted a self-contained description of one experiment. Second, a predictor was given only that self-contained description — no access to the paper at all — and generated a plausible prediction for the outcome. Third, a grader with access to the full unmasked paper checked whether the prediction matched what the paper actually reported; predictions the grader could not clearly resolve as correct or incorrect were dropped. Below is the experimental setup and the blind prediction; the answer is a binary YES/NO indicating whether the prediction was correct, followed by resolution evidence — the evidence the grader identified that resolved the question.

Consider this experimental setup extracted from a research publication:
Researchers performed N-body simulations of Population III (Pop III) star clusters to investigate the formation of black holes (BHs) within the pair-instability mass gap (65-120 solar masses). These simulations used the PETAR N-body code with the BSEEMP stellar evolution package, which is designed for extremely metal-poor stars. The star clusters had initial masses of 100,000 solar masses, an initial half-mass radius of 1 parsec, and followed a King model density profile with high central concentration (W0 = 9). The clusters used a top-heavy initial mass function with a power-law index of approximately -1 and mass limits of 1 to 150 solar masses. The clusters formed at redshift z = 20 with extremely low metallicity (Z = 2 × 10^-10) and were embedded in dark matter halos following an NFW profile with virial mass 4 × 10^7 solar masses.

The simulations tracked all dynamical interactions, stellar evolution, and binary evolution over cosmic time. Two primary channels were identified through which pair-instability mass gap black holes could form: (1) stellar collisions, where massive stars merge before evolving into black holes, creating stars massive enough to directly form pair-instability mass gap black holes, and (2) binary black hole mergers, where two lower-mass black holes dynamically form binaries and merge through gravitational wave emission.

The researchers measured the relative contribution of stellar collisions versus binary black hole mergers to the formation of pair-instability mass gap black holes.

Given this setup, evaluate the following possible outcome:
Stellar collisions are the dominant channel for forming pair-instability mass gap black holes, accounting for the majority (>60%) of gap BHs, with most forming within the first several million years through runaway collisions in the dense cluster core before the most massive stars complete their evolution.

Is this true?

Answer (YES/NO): NO